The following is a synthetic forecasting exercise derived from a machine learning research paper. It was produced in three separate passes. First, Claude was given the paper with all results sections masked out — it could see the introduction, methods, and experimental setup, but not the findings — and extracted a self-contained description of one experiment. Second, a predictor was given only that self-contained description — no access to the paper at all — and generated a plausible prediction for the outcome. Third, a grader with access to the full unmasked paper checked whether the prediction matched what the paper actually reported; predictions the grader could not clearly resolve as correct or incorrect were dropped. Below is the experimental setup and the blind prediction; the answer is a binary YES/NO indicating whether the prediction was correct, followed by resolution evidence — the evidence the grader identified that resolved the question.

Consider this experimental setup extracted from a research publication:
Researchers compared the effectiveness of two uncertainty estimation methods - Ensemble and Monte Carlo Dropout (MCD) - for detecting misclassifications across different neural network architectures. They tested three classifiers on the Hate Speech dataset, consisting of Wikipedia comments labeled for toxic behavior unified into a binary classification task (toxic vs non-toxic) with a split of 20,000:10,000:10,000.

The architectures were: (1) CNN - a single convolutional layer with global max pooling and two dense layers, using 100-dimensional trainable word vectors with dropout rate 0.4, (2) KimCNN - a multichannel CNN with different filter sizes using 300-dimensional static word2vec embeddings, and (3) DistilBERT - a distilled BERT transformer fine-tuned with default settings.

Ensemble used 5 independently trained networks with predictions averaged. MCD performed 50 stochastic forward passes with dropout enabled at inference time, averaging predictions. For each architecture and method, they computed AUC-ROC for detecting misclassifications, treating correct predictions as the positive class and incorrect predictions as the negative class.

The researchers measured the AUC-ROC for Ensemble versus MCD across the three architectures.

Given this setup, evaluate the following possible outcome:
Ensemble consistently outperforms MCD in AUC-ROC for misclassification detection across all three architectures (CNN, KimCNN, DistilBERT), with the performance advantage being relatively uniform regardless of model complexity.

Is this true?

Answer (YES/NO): NO